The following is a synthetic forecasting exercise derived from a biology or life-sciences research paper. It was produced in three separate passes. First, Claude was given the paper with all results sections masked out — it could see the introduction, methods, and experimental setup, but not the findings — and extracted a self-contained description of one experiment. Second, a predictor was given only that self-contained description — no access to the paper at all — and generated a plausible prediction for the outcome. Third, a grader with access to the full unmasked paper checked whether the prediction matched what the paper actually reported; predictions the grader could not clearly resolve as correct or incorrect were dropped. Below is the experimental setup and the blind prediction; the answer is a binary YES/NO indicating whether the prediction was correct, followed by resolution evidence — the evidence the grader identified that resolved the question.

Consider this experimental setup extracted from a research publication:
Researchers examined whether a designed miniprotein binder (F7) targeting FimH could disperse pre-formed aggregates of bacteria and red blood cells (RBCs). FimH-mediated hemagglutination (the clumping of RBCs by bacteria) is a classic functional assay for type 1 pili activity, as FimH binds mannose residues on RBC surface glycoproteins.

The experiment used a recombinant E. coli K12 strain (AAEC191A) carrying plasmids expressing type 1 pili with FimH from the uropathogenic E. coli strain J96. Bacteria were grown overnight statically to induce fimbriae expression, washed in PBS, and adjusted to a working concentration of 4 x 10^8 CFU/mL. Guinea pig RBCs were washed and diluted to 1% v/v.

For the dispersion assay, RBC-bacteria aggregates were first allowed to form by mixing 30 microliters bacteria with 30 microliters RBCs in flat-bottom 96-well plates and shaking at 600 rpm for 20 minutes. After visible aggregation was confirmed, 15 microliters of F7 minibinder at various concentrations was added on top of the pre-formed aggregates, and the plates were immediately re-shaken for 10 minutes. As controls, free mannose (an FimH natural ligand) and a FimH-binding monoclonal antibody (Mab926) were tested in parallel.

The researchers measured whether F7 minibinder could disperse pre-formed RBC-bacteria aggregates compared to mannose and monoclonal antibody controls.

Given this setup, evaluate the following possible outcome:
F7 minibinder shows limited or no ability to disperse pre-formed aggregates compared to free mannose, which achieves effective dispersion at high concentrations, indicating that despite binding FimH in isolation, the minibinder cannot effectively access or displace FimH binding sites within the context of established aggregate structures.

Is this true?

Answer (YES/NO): NO